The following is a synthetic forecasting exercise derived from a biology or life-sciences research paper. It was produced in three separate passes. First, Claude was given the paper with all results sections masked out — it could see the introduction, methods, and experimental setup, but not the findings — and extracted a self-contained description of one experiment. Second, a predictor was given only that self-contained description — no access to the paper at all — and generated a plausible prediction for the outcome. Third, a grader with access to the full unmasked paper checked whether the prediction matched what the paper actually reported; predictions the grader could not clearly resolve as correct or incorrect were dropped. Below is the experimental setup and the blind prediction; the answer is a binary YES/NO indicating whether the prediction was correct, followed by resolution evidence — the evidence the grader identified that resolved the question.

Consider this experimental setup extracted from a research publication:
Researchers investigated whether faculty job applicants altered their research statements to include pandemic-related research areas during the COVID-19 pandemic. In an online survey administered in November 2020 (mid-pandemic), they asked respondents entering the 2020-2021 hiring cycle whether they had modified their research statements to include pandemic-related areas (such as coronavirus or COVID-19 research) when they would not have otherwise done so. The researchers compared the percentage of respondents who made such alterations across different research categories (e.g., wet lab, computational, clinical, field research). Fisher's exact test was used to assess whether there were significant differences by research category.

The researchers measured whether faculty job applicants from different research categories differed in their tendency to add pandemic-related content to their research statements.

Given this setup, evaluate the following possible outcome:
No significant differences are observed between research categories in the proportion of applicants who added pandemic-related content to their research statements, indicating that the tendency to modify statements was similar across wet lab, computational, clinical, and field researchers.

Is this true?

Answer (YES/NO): YES